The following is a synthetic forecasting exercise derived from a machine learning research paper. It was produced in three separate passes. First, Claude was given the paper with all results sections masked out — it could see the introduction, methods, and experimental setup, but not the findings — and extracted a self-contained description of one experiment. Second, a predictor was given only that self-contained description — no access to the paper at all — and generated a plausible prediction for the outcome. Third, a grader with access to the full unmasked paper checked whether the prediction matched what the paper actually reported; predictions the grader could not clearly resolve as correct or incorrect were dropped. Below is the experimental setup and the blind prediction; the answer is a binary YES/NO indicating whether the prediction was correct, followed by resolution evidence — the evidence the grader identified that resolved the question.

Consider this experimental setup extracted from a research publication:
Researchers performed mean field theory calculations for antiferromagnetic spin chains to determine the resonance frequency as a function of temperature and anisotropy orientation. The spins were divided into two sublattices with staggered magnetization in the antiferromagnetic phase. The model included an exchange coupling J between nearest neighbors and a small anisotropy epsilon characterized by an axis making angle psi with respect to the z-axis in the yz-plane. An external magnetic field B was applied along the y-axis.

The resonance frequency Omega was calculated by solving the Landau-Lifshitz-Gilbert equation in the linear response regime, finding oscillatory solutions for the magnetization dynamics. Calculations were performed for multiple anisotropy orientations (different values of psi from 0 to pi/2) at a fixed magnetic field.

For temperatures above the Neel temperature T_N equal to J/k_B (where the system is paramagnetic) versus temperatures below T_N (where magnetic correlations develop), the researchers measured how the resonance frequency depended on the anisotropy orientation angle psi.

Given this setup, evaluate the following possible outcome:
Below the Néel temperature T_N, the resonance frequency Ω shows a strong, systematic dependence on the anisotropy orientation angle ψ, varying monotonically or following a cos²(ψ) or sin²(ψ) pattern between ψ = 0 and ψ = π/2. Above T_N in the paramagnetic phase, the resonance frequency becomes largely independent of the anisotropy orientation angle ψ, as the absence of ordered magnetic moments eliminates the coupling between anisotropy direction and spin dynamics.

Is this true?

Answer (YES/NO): YES